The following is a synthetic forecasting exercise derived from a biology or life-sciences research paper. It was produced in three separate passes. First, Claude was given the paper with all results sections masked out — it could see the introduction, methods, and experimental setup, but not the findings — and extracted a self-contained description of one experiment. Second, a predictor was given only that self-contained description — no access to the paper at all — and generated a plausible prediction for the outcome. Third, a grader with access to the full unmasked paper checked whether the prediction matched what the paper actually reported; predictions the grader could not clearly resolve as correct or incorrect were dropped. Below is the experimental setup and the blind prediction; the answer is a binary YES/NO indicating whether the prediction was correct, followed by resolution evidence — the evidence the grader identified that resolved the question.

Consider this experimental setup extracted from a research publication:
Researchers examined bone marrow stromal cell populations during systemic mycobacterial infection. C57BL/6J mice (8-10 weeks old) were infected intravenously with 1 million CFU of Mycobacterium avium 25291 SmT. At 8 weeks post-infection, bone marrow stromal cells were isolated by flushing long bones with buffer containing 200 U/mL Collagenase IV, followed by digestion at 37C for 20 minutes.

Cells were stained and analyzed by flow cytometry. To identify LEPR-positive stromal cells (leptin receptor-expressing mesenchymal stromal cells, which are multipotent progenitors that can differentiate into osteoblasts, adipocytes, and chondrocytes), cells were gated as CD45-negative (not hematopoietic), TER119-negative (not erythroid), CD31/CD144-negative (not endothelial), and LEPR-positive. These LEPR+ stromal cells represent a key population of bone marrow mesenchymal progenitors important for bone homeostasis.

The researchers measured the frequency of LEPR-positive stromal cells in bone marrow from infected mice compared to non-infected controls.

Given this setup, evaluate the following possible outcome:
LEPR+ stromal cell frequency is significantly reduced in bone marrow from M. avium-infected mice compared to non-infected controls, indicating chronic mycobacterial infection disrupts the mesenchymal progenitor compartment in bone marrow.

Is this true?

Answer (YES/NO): NO